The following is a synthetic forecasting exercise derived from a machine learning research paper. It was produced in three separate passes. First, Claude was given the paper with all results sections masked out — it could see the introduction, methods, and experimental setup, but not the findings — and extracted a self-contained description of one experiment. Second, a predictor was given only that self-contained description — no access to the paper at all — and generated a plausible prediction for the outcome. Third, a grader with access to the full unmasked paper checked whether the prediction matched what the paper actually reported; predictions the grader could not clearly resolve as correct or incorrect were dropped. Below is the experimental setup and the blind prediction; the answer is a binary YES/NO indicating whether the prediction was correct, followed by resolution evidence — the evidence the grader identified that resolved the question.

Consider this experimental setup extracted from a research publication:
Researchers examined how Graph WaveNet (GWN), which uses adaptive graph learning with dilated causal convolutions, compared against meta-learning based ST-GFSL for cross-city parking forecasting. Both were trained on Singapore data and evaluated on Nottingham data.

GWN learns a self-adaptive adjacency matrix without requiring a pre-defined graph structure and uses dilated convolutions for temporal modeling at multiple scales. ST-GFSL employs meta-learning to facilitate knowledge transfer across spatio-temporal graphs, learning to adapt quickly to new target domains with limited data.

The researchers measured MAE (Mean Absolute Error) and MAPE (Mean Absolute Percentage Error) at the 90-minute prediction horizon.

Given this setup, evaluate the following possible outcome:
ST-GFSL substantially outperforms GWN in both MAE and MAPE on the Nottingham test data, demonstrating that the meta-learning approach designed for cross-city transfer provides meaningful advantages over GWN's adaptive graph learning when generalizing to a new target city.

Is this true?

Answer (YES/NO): YES